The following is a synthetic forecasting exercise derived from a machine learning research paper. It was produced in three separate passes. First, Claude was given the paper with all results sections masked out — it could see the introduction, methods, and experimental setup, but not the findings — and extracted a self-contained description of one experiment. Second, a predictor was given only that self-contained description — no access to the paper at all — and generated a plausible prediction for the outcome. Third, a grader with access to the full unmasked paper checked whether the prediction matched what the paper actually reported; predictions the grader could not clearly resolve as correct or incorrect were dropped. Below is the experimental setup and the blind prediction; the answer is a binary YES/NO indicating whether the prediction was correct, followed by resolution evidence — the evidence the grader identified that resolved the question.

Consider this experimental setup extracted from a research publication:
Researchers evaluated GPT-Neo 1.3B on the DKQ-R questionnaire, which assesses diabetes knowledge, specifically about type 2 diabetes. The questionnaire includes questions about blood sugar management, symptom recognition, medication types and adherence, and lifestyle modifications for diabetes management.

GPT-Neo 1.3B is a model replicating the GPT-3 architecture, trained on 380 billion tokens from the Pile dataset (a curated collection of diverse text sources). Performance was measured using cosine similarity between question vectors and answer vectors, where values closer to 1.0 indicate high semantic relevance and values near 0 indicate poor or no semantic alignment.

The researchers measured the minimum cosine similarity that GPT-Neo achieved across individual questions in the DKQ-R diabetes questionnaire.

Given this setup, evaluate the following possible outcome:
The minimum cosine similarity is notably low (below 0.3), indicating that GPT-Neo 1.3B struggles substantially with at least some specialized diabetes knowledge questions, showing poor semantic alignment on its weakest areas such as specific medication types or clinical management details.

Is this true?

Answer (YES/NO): YES